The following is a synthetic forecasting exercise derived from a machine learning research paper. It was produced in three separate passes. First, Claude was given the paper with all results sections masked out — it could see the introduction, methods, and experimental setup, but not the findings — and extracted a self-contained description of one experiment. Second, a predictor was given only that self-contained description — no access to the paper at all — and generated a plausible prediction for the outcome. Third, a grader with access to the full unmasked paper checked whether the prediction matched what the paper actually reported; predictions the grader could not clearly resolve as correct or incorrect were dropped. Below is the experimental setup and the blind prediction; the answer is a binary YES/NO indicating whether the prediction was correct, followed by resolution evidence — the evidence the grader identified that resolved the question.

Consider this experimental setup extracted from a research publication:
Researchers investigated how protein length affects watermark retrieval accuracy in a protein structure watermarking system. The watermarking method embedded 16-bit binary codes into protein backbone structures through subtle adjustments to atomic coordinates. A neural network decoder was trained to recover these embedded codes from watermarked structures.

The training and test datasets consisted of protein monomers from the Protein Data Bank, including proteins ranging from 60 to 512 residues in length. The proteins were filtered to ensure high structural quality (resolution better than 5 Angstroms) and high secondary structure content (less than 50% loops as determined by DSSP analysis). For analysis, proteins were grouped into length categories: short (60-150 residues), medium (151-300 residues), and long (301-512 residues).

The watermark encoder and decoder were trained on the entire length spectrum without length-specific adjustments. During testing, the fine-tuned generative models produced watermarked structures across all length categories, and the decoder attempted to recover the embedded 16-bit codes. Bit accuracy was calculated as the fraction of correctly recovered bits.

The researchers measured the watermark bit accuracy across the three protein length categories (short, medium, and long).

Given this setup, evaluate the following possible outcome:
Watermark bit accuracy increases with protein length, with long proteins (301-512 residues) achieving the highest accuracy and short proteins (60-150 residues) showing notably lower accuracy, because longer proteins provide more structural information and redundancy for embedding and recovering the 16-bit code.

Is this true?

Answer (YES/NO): NO